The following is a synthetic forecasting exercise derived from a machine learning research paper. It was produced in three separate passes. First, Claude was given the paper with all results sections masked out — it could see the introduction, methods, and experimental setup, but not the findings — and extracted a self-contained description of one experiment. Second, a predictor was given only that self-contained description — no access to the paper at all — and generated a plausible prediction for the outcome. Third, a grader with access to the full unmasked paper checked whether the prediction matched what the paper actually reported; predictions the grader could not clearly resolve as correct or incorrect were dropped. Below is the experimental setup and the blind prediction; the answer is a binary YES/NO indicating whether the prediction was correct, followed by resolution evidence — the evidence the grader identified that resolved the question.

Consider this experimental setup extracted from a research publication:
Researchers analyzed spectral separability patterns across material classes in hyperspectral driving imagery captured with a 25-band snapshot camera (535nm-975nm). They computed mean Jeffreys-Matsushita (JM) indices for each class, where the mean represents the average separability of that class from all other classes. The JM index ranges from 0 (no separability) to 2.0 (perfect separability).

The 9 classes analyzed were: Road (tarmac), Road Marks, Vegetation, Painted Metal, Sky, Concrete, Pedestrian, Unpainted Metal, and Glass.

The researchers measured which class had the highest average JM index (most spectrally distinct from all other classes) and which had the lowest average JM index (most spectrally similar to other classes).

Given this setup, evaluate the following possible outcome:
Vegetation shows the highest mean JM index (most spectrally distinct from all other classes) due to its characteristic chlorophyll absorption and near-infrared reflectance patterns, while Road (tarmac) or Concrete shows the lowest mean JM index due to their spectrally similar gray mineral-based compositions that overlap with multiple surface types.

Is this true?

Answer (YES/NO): NO